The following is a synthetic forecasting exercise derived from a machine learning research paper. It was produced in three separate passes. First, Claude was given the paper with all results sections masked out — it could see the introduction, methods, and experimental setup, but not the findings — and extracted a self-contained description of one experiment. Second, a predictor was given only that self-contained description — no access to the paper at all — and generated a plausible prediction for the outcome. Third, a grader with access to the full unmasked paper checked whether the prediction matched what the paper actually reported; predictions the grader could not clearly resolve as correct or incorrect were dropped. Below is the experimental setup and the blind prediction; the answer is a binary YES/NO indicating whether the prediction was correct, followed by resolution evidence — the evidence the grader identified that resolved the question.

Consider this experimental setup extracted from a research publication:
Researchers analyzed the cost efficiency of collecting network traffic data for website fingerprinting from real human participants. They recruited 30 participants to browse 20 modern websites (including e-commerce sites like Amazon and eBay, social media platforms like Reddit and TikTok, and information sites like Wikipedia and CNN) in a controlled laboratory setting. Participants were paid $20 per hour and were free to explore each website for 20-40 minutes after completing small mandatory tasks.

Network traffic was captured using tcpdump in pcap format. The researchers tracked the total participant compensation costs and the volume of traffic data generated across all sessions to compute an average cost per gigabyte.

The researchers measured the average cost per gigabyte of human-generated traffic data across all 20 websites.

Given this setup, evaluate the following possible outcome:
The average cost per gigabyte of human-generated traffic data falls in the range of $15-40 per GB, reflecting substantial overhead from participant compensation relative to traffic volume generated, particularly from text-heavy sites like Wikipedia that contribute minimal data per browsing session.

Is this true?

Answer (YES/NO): YES